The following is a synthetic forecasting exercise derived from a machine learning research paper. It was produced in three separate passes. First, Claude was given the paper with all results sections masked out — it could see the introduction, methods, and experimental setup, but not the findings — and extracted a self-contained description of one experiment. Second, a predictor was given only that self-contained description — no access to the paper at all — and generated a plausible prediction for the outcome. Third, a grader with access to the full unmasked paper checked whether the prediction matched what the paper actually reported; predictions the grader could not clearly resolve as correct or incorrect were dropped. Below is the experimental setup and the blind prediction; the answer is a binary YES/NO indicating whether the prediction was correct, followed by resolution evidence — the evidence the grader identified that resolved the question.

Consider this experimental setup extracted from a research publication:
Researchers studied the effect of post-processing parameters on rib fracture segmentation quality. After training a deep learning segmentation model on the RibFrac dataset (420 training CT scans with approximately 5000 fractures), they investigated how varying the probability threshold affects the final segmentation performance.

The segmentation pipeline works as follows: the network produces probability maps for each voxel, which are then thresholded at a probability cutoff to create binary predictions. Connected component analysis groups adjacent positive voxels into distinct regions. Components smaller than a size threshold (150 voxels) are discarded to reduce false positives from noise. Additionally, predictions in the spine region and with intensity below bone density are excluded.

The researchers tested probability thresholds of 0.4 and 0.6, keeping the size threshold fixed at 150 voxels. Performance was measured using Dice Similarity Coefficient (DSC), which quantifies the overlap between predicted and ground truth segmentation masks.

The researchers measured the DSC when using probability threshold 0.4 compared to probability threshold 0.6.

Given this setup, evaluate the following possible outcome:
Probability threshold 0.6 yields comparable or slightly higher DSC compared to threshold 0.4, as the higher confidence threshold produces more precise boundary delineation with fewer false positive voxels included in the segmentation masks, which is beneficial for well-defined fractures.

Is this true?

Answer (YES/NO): YES